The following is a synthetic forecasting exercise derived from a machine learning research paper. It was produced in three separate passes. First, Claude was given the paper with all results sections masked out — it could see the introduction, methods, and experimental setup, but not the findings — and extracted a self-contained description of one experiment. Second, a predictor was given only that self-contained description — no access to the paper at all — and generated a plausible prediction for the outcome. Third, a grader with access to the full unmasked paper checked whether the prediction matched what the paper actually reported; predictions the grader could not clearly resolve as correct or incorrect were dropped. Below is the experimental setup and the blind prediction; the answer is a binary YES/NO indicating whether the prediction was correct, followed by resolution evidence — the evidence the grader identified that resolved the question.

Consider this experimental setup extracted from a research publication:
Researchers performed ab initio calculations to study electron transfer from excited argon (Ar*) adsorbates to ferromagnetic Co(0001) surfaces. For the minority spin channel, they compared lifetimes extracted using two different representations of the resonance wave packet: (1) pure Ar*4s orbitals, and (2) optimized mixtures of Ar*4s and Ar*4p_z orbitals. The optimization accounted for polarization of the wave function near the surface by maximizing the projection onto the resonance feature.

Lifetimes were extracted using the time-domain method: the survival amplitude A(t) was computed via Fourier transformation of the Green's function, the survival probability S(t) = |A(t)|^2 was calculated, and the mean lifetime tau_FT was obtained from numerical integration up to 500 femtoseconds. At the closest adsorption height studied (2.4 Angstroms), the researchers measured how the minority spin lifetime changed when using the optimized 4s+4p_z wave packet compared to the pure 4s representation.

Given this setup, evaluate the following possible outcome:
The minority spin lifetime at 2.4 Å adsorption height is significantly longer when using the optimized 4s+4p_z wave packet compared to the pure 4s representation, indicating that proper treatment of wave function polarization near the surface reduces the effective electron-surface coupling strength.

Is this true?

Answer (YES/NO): YES